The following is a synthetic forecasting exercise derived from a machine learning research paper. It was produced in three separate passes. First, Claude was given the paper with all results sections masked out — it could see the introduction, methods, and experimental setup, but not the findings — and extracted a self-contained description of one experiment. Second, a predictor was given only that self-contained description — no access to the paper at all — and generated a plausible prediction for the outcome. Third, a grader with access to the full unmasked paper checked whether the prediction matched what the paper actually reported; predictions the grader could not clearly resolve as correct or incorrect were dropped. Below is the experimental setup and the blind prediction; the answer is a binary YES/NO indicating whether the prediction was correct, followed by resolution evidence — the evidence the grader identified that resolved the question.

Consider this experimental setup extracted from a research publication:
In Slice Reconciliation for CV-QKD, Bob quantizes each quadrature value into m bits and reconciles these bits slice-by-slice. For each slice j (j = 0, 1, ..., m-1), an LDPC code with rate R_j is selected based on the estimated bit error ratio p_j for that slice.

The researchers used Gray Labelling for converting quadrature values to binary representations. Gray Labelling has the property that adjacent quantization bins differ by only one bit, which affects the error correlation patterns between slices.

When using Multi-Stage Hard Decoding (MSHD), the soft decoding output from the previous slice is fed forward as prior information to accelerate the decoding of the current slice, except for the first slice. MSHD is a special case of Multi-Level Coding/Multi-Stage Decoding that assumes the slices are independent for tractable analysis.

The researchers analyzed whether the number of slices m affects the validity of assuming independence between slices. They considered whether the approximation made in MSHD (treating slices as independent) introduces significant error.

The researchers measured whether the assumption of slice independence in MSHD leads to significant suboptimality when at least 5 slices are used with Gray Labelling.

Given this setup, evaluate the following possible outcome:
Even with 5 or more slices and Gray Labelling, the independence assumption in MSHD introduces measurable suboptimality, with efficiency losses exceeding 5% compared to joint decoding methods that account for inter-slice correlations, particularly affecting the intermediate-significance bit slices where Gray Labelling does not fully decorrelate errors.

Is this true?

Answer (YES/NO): NO